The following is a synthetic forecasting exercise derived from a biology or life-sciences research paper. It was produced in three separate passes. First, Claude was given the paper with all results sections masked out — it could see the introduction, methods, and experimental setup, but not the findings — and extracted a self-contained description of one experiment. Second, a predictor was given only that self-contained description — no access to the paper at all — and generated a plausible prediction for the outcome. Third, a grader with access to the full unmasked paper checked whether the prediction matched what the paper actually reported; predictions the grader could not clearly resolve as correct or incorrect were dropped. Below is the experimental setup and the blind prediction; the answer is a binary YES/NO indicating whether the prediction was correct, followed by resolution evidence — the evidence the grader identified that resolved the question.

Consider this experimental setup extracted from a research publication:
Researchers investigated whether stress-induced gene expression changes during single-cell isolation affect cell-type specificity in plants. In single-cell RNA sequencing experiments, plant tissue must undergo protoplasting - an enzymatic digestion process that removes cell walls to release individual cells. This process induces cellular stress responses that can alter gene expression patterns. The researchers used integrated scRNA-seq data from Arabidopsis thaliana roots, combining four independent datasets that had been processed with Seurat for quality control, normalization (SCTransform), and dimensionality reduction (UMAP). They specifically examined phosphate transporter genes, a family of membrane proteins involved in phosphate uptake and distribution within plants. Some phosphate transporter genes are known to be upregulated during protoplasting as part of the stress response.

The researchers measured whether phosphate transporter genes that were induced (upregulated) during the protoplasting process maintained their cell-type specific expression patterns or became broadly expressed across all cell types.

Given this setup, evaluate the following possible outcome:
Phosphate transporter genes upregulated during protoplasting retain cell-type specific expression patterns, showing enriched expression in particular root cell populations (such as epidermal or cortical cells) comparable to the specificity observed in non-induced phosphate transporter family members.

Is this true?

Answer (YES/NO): YES